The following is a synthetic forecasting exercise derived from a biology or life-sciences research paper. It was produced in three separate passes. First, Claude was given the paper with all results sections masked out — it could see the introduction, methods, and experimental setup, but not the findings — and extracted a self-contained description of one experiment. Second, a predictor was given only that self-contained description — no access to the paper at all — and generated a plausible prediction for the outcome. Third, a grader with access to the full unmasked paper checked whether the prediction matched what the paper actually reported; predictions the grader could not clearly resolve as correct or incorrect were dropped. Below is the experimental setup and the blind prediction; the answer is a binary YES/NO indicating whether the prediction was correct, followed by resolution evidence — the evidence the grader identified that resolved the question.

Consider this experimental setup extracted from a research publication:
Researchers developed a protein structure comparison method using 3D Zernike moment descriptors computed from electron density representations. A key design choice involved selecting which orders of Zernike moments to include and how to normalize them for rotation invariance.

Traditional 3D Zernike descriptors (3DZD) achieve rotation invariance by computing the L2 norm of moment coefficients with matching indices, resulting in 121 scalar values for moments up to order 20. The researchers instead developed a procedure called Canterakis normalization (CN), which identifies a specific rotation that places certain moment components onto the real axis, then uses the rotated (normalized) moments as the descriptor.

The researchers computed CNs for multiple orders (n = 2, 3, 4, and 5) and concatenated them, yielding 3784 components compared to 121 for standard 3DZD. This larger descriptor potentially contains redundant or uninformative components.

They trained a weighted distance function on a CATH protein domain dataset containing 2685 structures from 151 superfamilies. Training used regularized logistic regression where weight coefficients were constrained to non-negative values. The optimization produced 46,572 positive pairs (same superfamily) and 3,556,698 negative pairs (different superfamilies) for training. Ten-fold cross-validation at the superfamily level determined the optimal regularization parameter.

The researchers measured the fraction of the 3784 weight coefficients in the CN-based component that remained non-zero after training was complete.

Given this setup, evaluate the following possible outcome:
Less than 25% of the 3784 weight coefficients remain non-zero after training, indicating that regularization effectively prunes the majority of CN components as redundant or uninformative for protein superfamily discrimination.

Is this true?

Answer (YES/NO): NO